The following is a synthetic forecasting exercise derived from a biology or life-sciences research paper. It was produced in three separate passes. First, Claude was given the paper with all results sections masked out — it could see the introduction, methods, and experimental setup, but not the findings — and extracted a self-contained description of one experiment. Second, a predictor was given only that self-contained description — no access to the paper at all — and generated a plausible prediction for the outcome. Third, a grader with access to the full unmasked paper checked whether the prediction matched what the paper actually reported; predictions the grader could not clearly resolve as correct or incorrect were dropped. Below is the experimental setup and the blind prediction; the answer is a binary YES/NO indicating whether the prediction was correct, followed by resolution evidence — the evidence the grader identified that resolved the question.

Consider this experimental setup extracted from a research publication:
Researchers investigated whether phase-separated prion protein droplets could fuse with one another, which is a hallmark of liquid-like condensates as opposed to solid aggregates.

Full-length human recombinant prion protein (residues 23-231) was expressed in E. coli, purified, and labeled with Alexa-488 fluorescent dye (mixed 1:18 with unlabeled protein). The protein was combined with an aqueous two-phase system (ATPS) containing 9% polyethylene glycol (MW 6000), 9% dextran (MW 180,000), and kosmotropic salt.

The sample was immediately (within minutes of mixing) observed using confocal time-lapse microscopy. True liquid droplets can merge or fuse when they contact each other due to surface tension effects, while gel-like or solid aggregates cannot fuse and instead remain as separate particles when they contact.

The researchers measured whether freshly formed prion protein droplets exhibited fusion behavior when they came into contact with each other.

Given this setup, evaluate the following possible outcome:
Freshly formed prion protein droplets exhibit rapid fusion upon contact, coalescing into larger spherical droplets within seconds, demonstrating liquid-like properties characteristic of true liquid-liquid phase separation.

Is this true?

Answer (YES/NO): YES